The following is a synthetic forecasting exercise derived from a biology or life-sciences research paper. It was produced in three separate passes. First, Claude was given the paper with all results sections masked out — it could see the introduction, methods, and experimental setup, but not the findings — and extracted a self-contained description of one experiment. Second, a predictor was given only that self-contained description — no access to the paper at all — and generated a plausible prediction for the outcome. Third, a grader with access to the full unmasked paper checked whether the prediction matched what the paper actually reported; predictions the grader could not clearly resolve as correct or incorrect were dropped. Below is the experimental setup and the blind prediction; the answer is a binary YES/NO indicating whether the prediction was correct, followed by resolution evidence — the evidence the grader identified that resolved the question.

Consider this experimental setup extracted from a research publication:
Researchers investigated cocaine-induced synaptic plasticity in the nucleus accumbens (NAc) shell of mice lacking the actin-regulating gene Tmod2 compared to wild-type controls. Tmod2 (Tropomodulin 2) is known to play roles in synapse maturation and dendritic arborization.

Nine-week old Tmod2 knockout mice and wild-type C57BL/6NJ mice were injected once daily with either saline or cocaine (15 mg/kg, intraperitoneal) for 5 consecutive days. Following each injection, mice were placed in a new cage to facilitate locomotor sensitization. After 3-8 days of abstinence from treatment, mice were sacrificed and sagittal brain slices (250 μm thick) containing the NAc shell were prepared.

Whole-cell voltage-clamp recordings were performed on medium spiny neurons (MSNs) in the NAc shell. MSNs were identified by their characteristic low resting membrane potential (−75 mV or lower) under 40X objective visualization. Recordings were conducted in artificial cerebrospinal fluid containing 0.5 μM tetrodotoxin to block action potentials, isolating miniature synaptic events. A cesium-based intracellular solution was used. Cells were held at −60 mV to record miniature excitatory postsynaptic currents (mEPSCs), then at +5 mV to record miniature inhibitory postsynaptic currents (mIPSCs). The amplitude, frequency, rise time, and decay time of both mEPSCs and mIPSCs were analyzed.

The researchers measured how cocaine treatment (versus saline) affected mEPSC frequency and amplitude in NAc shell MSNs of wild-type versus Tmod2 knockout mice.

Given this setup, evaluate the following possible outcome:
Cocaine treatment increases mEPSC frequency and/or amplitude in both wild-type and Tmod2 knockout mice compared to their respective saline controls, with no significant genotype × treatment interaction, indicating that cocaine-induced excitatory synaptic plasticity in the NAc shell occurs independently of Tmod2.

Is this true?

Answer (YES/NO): NO